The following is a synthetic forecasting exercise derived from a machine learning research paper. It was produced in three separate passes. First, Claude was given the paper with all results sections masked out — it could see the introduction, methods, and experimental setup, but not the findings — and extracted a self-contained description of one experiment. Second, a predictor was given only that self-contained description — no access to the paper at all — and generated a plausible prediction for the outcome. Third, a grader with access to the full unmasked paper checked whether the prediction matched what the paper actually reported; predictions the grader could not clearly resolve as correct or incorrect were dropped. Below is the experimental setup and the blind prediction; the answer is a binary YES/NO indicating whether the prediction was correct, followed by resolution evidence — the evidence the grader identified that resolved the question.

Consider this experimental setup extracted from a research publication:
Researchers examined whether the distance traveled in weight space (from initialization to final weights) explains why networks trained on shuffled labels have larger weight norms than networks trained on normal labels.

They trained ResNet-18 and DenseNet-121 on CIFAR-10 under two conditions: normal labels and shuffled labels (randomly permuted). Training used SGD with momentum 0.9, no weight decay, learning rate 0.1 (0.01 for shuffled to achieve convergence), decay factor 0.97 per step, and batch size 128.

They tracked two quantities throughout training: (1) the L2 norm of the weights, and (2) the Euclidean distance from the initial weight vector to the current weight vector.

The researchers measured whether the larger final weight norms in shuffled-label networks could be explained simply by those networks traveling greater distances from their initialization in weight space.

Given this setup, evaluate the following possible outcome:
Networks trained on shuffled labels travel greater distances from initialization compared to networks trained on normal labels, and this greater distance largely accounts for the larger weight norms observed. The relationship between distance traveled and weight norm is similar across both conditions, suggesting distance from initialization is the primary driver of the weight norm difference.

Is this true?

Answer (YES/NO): NO